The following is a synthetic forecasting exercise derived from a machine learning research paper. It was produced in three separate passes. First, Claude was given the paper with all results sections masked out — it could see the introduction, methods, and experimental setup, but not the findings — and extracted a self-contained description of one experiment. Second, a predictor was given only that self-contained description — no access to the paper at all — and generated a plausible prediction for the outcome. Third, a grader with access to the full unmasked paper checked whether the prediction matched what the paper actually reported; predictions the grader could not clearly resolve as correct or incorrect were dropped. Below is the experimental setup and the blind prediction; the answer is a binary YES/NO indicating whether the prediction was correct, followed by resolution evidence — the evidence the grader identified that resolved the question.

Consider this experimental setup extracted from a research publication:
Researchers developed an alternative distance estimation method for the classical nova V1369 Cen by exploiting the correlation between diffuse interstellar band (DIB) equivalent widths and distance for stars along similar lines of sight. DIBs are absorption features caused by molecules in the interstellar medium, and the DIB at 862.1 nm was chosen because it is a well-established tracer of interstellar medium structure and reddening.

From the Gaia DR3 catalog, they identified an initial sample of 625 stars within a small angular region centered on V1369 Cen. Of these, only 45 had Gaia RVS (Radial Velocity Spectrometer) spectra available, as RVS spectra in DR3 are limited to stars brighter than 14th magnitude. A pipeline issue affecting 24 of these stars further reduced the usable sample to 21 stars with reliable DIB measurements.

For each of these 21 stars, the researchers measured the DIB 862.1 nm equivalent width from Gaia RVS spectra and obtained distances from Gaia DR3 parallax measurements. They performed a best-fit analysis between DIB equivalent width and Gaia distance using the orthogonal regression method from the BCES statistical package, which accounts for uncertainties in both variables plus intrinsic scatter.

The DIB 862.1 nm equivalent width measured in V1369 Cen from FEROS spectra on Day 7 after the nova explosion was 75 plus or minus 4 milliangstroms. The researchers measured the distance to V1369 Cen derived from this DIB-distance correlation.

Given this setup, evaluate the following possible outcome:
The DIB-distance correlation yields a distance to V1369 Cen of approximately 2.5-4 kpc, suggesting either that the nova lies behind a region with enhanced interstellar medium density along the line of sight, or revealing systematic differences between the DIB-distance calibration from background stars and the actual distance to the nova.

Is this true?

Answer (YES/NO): NO